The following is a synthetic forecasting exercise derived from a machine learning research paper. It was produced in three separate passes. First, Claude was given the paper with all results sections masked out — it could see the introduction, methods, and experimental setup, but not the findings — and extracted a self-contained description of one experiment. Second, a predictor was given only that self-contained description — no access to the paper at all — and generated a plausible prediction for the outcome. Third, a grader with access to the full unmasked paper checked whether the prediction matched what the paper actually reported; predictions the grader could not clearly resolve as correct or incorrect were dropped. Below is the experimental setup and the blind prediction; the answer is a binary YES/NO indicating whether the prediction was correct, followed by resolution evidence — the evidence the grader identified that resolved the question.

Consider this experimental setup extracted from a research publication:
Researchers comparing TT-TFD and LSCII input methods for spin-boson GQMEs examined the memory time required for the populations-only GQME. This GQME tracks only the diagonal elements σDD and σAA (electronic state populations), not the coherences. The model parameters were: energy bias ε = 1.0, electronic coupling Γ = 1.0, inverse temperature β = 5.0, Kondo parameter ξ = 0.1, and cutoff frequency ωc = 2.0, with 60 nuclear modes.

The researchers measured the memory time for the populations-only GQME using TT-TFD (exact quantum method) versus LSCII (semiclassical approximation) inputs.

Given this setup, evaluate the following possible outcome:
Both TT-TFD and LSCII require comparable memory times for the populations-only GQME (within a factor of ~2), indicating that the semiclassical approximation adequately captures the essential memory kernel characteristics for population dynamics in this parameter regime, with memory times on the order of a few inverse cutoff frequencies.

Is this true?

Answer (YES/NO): NO